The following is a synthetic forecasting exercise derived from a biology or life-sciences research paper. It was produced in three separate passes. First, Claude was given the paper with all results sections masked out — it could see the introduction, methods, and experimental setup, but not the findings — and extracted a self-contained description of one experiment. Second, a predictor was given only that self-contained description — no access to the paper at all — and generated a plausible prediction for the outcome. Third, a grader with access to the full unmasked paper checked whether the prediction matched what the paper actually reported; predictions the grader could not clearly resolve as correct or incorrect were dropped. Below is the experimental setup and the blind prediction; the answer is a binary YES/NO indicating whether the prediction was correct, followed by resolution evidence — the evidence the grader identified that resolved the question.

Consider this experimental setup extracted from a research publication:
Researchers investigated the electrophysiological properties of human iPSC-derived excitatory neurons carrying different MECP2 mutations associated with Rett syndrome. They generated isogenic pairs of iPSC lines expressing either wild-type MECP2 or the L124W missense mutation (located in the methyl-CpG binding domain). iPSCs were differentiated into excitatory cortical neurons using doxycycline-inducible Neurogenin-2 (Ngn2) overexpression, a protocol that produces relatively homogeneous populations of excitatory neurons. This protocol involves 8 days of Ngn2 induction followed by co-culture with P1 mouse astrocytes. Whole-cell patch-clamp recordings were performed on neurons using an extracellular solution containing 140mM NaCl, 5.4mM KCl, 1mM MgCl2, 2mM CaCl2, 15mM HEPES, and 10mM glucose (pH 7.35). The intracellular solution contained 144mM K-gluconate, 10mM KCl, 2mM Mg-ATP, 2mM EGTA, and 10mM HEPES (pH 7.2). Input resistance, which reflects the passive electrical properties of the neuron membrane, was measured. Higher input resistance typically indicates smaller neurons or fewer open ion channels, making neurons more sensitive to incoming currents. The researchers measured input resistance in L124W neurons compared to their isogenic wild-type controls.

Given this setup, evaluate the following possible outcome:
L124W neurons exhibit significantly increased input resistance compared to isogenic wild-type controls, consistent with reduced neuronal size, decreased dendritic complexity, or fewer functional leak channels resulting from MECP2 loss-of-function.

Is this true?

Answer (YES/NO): NO